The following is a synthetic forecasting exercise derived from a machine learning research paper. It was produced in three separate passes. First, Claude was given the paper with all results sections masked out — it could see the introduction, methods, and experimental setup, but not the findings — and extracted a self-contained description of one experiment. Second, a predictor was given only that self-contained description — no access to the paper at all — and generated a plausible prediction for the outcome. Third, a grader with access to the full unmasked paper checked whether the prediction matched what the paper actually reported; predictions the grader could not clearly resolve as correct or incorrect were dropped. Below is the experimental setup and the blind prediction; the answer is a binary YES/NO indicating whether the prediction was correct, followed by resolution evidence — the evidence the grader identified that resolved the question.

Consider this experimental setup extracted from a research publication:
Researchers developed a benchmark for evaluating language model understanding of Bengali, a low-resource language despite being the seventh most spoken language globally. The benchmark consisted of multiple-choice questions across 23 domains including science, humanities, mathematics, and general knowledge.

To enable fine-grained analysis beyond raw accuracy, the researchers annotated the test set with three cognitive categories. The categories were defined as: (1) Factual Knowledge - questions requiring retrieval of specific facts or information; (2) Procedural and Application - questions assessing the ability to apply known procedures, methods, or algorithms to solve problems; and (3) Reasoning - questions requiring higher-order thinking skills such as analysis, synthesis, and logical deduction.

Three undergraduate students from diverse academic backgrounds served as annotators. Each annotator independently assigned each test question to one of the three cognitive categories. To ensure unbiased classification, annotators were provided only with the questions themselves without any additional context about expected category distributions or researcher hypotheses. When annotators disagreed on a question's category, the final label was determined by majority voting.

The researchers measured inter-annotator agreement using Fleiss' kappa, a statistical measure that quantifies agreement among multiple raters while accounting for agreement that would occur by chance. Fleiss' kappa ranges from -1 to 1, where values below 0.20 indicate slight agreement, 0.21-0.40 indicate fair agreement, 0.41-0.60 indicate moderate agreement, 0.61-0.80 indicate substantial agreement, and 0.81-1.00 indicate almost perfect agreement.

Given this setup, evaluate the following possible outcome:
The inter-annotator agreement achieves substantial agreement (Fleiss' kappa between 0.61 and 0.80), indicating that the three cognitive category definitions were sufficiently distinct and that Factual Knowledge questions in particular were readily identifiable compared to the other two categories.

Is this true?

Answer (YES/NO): YES